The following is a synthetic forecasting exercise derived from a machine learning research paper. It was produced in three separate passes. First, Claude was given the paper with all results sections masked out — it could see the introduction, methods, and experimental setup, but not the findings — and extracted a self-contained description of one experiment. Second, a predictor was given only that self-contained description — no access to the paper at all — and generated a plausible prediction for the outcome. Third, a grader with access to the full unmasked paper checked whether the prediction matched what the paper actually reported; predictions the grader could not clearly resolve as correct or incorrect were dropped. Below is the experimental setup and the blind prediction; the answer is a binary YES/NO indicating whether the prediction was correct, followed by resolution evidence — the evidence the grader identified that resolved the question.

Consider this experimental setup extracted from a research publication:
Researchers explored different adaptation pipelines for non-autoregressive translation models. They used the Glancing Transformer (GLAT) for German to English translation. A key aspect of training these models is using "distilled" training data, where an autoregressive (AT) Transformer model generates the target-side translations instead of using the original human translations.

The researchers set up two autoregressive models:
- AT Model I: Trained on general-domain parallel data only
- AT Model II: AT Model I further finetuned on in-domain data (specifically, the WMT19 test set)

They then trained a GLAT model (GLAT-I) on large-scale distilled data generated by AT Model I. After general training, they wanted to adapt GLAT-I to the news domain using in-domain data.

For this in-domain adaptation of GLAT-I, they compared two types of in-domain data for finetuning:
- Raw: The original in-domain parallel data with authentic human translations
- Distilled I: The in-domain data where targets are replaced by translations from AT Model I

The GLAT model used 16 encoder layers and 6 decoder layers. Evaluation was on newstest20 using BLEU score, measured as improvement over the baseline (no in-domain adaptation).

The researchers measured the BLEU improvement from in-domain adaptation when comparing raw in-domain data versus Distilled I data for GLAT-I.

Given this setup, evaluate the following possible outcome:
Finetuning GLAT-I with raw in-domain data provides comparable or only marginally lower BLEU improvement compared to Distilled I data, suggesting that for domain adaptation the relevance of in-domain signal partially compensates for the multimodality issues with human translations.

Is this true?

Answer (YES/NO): NO